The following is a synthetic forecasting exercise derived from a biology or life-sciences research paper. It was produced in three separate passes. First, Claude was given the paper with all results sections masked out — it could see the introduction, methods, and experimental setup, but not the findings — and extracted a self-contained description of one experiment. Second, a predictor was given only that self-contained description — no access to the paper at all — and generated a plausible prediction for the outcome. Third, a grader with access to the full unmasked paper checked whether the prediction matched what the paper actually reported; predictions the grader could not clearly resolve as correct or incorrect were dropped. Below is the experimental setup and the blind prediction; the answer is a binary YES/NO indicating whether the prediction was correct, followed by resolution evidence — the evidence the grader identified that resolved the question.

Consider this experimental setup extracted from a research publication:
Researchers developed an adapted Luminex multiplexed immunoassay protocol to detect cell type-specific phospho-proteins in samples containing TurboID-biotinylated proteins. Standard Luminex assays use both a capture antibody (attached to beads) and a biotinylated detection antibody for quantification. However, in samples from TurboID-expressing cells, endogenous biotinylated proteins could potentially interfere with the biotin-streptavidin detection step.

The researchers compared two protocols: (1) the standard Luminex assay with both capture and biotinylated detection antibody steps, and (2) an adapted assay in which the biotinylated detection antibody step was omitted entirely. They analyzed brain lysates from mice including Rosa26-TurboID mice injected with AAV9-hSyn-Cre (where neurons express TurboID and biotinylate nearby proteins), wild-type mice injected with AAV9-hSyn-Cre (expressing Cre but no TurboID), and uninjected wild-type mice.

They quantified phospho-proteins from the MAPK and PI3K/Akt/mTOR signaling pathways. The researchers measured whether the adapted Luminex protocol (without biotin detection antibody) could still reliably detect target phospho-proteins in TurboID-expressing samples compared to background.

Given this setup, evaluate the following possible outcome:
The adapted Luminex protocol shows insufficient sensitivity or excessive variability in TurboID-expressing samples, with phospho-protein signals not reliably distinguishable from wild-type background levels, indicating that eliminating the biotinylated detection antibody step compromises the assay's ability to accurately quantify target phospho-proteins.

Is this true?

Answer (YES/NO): NO